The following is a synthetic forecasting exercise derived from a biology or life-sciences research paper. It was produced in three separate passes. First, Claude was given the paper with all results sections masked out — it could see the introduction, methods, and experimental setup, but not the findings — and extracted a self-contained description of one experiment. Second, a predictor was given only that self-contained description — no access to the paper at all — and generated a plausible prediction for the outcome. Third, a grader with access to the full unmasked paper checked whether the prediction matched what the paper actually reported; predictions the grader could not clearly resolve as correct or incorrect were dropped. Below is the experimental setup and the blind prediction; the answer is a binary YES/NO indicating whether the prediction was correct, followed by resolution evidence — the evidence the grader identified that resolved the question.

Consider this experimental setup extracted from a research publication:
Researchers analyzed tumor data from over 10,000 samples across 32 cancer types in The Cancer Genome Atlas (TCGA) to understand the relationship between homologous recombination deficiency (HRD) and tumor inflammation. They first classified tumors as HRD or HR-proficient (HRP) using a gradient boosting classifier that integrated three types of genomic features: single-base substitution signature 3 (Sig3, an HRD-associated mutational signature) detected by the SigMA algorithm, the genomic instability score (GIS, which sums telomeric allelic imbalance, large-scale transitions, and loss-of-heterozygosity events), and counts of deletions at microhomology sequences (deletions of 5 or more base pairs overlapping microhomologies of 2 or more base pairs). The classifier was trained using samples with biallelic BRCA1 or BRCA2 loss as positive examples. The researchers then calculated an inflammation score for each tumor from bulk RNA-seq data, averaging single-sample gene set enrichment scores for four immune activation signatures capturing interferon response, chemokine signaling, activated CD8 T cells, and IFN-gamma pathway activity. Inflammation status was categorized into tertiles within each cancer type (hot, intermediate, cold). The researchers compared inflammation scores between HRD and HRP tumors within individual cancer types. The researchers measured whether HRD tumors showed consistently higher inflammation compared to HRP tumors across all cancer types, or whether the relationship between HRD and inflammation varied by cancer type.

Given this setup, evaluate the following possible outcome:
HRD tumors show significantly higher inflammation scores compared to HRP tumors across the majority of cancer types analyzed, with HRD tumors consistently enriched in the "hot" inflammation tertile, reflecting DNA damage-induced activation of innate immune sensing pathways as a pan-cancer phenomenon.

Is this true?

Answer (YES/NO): NO